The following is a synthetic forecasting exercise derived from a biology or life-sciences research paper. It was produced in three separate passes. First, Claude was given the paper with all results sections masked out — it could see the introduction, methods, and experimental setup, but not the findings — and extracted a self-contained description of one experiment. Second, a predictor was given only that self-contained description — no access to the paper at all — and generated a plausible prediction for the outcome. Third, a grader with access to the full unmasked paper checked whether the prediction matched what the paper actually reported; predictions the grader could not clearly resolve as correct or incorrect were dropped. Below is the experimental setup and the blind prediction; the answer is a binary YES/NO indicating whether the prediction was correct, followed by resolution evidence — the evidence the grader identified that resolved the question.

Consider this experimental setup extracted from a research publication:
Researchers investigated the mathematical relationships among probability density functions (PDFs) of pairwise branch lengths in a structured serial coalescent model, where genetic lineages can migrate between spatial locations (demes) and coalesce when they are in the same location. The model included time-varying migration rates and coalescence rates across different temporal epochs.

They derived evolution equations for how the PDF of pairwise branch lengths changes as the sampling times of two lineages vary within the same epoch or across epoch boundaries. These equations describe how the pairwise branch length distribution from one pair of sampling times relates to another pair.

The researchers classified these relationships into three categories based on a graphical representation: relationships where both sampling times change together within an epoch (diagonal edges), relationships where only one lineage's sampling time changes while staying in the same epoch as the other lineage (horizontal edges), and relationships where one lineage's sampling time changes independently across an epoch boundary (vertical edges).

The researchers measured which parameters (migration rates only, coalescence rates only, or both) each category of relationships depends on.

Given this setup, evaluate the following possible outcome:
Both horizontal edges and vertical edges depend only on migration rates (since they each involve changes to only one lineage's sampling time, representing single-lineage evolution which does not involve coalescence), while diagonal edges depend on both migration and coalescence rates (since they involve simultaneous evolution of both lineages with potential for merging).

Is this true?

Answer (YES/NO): NO